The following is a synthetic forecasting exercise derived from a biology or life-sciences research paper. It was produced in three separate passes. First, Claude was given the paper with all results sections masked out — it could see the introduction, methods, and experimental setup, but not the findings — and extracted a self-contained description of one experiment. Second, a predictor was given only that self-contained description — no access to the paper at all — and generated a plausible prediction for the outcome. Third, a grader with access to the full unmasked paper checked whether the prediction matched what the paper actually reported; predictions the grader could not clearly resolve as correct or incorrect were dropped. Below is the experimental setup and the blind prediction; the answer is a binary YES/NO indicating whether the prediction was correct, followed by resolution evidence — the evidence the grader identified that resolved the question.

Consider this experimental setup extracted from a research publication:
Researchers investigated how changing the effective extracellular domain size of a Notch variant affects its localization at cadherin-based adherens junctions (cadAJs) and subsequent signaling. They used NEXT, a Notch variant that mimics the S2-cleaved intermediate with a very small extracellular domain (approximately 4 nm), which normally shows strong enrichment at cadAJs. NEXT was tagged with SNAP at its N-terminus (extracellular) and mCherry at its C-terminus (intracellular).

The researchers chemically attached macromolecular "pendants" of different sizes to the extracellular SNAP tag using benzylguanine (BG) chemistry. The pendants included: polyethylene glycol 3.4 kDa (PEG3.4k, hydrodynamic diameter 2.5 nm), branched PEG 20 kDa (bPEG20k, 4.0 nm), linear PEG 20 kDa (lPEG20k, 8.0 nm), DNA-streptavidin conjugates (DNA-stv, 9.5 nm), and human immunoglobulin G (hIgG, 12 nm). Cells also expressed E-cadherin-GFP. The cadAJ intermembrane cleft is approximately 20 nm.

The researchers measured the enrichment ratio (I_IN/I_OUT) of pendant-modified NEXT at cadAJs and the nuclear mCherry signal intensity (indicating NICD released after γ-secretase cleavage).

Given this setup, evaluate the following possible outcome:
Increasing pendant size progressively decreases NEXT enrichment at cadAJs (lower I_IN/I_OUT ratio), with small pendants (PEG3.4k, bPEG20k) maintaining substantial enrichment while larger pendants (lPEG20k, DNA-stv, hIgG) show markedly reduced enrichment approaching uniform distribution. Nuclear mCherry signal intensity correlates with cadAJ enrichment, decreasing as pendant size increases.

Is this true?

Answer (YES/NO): YES